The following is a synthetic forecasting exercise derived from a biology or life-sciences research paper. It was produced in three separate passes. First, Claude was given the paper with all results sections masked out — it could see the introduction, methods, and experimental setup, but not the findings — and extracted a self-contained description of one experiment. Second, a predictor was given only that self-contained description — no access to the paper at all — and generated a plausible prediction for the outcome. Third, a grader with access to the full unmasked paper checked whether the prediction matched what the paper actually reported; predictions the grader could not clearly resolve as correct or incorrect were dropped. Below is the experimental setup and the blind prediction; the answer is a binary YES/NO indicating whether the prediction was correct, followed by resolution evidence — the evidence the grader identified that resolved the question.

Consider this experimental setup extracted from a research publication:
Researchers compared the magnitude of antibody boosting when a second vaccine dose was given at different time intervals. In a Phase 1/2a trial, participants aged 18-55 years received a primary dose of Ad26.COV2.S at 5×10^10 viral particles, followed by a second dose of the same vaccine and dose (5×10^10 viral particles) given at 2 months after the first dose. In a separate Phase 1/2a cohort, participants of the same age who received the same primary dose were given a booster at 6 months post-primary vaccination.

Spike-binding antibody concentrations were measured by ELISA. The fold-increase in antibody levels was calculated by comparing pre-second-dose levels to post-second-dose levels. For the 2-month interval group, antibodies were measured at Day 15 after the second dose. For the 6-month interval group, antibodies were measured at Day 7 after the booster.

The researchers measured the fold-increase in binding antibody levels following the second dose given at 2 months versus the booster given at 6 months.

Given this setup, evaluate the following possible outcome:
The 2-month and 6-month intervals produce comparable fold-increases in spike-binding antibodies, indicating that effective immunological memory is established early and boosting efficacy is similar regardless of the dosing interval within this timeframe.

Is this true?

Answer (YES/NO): NO